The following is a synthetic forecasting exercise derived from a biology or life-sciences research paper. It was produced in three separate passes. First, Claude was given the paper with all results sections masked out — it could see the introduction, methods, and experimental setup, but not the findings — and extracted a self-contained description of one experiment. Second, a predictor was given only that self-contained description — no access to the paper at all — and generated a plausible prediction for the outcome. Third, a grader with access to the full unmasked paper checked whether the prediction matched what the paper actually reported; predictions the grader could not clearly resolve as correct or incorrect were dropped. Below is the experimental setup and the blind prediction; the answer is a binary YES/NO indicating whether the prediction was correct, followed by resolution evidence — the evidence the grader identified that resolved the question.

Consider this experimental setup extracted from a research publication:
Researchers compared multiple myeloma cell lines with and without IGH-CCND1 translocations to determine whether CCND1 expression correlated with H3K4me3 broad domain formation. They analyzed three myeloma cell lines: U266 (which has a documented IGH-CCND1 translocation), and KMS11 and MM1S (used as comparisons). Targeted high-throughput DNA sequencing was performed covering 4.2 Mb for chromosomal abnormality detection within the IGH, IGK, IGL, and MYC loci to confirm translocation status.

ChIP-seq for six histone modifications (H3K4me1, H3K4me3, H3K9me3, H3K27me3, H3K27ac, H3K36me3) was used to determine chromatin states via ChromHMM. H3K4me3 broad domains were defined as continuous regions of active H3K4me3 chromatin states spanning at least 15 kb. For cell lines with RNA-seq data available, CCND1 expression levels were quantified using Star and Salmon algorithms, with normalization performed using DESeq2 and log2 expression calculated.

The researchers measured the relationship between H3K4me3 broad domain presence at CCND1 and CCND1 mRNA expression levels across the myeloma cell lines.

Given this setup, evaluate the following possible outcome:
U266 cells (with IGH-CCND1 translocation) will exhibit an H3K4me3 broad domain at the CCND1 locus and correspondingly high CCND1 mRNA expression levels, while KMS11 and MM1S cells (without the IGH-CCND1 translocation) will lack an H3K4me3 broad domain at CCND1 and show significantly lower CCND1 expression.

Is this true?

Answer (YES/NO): YES